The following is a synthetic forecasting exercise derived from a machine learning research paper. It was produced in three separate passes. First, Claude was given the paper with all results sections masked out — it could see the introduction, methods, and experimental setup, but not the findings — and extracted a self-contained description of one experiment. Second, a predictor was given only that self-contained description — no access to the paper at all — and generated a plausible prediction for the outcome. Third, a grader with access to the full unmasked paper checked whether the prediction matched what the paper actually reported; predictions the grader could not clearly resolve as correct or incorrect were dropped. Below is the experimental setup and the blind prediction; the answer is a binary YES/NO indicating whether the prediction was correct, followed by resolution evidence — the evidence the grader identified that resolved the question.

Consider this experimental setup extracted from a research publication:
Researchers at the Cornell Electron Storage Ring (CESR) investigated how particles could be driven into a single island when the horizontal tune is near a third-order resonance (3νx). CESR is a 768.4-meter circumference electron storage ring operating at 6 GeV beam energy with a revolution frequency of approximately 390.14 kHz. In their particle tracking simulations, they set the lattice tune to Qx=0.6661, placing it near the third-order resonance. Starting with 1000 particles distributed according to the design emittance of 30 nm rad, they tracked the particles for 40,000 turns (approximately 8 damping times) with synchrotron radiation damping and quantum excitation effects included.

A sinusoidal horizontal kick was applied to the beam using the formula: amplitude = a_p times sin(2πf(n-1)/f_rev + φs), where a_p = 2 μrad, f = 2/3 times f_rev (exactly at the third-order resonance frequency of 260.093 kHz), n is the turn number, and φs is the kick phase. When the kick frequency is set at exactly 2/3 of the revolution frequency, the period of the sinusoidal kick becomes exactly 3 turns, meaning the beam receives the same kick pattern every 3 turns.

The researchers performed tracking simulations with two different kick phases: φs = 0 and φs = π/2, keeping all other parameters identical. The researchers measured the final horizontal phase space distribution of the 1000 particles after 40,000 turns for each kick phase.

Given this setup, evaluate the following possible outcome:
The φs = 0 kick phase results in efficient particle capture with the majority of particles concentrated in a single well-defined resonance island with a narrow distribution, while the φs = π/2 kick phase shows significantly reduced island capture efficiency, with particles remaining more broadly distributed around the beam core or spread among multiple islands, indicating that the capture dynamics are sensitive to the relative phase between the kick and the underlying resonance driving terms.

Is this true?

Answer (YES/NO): NO